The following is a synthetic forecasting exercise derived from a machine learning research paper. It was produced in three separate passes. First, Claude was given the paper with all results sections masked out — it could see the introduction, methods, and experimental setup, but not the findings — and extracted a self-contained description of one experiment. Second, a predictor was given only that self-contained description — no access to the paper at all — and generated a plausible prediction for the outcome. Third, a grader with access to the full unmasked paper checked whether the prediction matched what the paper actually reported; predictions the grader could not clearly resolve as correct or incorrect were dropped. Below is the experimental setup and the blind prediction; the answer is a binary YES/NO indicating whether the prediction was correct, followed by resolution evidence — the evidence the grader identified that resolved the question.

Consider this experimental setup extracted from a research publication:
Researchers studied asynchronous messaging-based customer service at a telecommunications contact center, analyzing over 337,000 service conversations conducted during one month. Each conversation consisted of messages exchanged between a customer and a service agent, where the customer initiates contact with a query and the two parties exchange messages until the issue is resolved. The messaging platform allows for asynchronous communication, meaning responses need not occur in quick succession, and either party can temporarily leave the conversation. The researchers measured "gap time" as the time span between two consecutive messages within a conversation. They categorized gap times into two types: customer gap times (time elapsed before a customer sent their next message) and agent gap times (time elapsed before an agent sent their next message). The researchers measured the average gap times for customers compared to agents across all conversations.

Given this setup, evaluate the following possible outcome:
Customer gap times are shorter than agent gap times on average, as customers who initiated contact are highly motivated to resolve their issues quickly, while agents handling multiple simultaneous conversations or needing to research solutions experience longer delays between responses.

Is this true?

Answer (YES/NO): YES